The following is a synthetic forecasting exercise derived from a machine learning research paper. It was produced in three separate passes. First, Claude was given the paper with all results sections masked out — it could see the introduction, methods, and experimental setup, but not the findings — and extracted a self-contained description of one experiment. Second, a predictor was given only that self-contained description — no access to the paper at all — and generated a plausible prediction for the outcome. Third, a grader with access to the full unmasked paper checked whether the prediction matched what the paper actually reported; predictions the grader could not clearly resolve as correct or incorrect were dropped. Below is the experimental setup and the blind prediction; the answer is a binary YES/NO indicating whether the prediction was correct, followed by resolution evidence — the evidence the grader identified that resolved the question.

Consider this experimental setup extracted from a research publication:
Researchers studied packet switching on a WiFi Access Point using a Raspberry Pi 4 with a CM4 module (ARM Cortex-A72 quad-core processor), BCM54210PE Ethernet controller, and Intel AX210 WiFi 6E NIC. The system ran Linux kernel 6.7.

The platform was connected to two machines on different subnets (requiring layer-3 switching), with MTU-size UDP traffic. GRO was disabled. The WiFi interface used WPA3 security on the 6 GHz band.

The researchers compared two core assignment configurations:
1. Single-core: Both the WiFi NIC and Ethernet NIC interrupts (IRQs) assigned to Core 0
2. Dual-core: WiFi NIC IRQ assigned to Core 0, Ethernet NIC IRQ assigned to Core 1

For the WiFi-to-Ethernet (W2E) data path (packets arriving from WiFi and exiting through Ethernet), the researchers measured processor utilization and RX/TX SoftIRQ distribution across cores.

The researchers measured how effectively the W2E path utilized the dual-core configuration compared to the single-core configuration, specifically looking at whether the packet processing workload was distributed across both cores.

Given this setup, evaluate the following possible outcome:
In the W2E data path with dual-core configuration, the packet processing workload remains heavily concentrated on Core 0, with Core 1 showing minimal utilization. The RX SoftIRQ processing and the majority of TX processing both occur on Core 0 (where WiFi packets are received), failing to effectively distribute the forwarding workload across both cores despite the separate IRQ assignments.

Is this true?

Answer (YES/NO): NO